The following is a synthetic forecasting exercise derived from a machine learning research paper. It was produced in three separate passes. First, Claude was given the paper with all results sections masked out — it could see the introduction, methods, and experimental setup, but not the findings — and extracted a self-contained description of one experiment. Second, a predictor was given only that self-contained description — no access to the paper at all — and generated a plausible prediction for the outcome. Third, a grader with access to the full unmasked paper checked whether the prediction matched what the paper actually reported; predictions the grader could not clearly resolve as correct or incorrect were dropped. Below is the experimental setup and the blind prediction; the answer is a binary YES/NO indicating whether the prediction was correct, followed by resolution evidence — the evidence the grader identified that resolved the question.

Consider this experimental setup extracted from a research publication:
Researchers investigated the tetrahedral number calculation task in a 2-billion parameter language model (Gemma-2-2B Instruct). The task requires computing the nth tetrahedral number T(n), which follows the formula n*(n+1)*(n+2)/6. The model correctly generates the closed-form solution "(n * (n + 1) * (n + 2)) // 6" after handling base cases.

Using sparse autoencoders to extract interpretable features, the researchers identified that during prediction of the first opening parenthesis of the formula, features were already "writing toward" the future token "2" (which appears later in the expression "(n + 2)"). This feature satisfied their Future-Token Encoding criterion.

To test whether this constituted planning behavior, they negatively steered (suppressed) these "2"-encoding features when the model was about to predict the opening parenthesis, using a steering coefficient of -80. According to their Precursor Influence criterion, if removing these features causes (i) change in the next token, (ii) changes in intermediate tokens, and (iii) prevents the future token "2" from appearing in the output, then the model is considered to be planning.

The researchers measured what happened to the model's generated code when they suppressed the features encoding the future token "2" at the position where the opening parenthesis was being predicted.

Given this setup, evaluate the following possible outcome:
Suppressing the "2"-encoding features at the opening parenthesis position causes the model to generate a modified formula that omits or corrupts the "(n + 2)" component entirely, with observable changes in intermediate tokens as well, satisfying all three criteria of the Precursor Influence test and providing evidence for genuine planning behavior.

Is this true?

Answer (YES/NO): YES